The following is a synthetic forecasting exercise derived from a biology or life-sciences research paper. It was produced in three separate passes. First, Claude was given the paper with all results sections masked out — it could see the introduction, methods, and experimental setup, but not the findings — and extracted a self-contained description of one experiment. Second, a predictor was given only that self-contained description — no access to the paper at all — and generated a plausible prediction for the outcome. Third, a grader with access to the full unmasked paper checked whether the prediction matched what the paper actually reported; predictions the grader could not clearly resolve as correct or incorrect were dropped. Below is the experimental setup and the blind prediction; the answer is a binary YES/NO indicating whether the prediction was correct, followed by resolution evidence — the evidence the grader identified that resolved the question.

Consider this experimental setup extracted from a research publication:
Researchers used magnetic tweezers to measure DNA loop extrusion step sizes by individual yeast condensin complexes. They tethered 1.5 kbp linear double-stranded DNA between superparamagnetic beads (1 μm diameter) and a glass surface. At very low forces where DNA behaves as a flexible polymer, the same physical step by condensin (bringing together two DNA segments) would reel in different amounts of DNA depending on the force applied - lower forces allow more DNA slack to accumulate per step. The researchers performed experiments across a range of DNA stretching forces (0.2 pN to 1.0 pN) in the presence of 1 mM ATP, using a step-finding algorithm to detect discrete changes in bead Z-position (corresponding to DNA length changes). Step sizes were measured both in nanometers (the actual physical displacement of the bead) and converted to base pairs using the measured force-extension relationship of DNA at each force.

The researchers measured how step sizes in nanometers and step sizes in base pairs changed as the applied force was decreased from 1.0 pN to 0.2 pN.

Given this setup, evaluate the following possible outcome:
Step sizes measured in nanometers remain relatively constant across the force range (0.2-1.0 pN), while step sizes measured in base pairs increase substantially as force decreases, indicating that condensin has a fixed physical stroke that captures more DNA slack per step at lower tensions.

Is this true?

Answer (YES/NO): NO